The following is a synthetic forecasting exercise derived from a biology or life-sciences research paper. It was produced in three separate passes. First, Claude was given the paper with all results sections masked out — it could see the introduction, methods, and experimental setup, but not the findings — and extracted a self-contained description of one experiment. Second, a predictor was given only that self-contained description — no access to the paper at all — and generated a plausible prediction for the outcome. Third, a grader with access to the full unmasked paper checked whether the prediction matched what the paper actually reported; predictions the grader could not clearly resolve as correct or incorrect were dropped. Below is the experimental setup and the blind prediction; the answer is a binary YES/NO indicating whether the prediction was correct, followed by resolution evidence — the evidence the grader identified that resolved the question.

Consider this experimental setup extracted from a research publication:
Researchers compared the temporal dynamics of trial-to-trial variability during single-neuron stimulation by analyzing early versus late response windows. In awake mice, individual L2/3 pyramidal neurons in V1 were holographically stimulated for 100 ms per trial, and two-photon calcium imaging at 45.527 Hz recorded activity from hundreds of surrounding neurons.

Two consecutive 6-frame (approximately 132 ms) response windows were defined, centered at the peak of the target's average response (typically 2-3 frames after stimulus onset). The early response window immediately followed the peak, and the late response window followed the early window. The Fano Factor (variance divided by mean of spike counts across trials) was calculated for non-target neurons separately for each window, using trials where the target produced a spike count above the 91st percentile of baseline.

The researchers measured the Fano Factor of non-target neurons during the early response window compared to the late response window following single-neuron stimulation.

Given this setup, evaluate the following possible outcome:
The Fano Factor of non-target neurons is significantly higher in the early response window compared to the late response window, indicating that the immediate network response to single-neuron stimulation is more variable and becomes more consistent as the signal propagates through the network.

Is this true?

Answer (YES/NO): NO